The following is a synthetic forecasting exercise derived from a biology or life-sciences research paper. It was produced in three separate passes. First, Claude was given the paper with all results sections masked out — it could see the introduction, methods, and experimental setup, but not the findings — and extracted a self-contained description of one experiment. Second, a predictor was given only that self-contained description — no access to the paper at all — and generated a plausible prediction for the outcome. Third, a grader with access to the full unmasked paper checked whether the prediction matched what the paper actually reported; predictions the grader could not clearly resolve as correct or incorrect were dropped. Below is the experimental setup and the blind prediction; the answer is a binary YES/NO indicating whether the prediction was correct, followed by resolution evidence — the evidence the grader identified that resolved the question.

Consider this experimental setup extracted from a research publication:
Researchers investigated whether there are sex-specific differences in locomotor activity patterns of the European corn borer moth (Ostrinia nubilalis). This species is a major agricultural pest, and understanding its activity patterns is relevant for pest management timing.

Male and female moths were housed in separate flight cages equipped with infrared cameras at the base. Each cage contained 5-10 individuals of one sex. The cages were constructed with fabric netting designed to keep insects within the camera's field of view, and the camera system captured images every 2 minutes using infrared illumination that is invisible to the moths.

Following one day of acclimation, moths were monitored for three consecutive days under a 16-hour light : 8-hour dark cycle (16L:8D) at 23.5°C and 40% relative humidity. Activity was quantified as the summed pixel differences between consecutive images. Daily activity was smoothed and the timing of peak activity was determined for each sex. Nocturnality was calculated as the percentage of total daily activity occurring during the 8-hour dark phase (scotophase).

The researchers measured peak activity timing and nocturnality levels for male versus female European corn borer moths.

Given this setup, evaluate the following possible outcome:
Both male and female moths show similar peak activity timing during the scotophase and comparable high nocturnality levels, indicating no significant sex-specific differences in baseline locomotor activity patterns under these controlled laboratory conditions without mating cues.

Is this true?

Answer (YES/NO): NO